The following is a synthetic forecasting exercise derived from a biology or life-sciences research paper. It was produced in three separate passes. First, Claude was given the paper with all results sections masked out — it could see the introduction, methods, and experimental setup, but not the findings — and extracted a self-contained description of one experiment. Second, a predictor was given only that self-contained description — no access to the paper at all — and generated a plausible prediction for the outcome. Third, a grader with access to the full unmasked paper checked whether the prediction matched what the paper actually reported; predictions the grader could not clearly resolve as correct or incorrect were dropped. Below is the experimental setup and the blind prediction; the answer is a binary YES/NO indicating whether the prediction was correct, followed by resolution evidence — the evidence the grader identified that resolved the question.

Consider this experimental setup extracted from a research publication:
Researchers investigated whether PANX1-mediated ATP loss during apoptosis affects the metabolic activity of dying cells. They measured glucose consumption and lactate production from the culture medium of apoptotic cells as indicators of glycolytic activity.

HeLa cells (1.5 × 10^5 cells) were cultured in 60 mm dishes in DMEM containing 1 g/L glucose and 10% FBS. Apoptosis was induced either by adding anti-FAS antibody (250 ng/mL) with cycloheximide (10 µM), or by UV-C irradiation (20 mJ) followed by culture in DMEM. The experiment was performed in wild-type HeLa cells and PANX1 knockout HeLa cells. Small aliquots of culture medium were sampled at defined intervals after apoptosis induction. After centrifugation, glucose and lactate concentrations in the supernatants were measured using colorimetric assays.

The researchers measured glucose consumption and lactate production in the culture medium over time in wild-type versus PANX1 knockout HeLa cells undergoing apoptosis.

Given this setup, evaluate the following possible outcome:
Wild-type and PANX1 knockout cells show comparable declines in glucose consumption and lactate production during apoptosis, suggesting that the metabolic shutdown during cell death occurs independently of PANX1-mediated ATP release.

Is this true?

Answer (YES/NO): NO